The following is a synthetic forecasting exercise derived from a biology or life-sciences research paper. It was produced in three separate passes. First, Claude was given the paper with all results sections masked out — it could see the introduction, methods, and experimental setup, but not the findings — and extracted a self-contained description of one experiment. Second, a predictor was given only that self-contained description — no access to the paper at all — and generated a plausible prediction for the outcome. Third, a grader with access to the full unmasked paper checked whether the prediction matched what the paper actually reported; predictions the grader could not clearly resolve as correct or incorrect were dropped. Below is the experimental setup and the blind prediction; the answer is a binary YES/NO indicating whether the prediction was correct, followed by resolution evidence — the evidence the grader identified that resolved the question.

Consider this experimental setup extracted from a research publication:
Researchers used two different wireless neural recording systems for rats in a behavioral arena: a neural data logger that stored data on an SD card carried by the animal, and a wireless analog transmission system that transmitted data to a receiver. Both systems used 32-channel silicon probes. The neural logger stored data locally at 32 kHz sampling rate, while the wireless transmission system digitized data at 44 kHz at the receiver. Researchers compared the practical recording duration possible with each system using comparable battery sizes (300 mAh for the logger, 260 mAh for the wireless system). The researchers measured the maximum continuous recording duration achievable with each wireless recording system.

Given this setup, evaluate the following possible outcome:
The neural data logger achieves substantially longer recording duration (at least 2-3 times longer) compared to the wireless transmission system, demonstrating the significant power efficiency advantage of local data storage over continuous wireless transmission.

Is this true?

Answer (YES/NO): NO